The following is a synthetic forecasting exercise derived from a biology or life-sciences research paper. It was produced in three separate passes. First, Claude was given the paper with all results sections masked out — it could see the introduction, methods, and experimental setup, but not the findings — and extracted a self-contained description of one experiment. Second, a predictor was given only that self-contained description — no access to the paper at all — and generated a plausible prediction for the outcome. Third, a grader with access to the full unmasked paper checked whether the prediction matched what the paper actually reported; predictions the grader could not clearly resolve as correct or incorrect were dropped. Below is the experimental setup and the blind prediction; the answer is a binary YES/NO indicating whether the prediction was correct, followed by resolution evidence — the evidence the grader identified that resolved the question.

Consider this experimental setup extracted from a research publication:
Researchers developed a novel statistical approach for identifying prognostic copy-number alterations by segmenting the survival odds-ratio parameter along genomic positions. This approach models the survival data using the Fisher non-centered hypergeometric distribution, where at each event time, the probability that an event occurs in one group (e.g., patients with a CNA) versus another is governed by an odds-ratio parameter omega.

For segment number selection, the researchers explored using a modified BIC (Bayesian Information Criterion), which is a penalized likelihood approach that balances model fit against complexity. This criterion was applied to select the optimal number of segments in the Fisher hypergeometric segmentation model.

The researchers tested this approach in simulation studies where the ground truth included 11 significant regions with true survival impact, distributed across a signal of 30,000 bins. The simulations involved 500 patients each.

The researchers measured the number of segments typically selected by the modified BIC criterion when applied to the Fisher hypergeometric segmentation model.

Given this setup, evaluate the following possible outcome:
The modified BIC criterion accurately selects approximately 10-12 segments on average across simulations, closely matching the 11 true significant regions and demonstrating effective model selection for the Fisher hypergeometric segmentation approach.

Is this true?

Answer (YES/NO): NO